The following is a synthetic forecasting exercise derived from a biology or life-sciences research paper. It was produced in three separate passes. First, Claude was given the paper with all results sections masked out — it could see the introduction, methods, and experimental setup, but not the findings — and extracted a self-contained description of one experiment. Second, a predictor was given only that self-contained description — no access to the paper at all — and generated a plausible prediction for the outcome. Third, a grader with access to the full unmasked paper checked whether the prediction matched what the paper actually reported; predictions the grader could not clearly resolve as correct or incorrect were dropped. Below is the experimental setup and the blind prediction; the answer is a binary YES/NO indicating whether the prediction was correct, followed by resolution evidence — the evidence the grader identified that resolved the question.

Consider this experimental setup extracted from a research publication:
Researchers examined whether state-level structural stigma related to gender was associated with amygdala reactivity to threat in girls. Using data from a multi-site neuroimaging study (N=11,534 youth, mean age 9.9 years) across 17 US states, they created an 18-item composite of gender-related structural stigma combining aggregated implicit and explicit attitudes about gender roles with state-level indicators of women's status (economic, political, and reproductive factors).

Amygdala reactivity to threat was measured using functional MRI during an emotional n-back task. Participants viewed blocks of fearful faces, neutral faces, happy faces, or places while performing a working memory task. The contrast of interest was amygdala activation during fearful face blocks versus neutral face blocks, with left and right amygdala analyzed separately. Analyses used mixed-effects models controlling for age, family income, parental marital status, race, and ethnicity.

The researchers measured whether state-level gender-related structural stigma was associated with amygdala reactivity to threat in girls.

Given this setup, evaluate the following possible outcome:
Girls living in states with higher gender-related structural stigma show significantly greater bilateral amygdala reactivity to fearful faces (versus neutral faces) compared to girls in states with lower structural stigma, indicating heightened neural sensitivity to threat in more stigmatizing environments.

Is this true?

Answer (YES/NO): NO